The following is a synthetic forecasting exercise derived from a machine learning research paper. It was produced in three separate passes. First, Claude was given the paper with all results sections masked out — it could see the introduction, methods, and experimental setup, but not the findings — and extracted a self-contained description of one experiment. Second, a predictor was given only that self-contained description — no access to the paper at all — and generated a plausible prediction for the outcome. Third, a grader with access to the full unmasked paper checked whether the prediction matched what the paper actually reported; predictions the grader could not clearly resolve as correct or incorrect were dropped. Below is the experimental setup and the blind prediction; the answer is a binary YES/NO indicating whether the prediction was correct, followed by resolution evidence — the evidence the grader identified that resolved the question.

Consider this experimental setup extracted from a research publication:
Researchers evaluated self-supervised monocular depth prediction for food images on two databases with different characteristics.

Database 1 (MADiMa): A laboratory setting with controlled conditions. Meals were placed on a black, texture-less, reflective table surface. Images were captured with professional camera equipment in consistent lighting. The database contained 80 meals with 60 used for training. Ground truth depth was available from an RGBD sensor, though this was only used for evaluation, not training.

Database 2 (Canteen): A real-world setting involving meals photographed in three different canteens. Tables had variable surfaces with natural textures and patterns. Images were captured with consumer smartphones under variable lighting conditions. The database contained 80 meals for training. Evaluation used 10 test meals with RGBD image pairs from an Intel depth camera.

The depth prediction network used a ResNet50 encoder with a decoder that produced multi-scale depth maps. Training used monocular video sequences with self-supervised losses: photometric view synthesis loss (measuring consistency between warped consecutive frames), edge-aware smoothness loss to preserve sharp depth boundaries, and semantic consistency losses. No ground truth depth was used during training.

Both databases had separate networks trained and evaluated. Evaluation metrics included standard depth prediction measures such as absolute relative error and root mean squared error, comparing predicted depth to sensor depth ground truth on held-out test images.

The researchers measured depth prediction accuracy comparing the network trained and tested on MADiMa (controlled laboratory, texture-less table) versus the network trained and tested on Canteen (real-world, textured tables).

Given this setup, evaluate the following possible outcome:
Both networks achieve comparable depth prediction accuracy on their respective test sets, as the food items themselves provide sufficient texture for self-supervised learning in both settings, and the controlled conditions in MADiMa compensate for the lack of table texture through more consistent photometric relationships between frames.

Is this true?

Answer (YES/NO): NO